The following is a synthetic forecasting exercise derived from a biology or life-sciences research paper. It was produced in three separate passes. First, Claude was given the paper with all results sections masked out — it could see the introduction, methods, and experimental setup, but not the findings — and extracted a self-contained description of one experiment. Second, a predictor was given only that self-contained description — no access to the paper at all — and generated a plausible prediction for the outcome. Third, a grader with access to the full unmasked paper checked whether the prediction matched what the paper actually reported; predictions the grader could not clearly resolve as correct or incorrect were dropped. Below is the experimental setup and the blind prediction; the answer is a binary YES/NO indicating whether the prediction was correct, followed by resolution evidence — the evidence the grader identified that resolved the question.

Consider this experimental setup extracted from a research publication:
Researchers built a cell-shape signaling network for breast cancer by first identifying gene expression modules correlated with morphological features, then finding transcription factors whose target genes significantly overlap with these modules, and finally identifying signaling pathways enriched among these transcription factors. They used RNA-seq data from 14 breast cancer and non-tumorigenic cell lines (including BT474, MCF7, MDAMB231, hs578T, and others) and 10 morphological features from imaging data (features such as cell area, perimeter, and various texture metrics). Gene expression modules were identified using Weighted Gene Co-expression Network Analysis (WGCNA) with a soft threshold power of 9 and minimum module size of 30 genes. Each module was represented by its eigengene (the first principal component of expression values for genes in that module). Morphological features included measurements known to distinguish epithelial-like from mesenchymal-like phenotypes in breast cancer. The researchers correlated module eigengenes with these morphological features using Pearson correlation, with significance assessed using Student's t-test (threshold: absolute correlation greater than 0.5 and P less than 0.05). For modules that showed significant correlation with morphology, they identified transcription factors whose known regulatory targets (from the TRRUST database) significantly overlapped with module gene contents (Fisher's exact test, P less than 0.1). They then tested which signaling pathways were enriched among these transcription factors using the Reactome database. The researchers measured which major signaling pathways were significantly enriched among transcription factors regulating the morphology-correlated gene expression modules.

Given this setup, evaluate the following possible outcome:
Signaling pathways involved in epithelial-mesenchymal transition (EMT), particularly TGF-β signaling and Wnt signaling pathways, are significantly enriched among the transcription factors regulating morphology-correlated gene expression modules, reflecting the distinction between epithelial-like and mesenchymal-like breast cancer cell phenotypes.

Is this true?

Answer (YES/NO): YES